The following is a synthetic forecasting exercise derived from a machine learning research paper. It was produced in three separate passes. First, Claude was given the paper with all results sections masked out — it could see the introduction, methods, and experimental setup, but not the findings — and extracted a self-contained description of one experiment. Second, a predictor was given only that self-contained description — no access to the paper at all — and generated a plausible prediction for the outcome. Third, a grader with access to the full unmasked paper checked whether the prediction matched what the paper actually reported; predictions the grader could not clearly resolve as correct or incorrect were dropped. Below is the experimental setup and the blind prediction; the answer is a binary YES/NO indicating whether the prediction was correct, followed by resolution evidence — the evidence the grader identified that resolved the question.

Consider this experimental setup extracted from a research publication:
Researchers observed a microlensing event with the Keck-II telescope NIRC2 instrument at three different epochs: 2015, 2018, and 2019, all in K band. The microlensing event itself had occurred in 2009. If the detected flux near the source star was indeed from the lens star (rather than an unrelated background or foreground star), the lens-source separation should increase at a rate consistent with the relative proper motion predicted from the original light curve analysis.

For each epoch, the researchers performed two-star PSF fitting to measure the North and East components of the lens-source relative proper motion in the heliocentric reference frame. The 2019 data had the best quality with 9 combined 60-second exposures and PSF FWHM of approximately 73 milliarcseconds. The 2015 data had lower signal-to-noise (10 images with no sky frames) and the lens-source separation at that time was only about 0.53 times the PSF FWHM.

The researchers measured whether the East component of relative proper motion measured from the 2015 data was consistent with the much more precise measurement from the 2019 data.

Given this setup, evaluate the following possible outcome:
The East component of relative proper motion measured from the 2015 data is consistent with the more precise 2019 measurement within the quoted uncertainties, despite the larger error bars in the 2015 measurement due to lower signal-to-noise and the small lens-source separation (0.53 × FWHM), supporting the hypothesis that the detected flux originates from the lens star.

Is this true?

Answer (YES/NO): YES